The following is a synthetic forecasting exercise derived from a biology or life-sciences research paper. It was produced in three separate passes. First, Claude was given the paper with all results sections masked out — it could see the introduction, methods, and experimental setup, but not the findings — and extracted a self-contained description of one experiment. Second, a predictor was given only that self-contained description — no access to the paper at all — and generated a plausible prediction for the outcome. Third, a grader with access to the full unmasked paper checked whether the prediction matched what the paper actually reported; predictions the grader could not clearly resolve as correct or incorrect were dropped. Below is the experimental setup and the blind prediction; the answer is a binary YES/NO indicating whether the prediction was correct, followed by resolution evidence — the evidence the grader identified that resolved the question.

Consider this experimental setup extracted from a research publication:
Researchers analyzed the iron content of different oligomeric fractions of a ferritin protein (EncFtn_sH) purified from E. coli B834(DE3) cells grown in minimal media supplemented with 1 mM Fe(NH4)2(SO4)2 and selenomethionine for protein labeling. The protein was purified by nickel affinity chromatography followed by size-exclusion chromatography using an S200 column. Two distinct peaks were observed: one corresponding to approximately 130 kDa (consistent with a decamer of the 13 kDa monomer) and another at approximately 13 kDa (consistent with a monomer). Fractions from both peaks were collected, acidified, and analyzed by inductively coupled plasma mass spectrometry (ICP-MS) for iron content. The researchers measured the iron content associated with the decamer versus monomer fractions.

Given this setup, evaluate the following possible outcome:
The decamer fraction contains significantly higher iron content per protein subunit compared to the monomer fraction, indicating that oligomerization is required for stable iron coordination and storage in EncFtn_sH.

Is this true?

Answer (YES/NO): YES